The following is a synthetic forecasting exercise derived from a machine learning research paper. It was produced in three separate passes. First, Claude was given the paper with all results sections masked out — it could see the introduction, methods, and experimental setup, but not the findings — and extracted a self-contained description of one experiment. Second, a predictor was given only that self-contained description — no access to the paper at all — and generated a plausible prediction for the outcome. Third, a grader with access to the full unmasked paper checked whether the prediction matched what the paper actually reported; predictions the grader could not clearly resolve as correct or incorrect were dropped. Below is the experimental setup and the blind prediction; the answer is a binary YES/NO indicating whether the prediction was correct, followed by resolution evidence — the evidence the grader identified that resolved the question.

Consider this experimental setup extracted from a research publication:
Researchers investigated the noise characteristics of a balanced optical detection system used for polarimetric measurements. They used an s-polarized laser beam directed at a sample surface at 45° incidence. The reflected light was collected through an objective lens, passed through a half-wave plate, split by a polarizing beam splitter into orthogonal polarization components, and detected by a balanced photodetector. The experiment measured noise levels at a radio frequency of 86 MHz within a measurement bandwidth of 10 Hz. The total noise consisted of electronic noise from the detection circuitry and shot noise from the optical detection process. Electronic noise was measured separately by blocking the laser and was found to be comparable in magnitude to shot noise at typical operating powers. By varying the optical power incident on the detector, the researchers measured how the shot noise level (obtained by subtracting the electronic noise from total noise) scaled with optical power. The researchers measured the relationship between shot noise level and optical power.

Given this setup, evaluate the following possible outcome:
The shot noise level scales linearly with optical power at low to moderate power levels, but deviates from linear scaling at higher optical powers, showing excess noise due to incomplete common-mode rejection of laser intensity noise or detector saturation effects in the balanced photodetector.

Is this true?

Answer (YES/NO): NO